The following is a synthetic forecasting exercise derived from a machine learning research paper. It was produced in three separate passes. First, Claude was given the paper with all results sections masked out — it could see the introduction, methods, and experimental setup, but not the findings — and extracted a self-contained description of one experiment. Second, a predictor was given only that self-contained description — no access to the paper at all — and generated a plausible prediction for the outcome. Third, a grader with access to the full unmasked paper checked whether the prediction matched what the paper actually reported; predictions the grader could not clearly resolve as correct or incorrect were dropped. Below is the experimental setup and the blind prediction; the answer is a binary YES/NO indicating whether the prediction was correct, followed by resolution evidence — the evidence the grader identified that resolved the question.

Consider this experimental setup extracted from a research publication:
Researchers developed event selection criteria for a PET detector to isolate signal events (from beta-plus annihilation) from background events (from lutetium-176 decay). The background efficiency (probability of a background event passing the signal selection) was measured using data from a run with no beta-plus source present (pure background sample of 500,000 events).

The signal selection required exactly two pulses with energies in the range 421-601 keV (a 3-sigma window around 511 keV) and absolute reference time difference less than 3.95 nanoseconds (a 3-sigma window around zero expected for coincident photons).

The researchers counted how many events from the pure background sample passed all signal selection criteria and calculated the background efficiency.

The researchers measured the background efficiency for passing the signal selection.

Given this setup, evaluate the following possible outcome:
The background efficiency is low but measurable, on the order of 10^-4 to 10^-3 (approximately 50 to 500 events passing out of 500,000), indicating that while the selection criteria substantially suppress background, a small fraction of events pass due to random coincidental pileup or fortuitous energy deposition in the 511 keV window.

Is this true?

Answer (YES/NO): NO